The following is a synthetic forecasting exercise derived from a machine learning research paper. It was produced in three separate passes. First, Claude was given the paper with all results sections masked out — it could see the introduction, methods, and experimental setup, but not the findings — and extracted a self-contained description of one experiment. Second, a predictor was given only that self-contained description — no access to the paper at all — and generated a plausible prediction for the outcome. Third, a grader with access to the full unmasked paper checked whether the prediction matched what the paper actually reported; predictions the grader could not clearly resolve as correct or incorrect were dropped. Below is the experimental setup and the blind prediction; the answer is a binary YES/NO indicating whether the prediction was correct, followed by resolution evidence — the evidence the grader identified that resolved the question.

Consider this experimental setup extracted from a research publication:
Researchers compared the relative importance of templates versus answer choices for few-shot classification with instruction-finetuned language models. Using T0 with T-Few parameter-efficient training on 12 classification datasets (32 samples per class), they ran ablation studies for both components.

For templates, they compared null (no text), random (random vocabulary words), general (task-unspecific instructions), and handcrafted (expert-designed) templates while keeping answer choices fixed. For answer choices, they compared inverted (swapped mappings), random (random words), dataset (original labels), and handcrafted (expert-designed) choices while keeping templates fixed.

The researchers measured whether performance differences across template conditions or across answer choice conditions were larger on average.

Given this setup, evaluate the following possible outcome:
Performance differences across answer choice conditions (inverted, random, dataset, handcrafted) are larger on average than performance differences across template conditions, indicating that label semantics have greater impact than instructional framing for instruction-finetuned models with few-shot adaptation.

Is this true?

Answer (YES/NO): YES